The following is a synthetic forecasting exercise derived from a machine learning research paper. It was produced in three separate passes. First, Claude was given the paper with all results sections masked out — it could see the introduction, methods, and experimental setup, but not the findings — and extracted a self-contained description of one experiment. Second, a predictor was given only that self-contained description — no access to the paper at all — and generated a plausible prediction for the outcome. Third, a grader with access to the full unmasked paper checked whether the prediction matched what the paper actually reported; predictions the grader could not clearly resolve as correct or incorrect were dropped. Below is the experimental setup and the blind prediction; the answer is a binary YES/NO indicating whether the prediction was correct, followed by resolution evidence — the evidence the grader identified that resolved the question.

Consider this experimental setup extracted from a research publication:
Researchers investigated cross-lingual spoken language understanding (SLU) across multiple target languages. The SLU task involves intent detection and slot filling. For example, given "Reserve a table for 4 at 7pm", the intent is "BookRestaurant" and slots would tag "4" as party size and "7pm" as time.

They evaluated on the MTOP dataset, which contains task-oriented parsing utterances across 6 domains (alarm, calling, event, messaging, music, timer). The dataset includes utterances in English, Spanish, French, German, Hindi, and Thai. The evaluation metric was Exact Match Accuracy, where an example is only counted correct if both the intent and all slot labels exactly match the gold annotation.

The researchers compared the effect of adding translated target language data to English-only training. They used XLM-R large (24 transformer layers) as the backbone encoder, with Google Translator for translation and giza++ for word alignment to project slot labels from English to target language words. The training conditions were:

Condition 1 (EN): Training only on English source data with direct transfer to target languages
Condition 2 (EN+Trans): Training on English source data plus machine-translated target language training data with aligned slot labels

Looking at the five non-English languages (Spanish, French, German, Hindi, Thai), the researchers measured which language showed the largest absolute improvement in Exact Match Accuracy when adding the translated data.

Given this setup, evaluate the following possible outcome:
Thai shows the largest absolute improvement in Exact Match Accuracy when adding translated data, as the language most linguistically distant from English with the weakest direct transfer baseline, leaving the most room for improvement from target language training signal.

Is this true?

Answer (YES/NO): YES